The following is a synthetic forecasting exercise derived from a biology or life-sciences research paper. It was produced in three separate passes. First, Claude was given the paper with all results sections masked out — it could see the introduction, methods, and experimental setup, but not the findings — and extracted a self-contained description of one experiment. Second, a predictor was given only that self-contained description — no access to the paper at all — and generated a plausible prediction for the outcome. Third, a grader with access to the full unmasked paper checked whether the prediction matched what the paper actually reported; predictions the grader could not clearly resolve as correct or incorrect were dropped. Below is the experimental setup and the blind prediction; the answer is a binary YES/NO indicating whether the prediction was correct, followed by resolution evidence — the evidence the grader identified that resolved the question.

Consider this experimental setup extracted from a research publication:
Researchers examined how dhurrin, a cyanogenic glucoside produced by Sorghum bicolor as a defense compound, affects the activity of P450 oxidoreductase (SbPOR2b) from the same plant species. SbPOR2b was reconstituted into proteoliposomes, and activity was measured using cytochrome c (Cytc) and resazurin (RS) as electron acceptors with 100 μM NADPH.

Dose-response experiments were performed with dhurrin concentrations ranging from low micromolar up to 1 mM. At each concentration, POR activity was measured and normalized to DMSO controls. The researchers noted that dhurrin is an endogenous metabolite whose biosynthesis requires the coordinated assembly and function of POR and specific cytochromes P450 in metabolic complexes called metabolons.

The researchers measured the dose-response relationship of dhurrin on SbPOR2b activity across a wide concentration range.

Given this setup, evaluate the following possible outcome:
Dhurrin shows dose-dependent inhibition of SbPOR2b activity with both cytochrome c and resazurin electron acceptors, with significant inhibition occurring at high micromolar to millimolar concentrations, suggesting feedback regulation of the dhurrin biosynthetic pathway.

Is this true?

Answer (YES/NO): NO